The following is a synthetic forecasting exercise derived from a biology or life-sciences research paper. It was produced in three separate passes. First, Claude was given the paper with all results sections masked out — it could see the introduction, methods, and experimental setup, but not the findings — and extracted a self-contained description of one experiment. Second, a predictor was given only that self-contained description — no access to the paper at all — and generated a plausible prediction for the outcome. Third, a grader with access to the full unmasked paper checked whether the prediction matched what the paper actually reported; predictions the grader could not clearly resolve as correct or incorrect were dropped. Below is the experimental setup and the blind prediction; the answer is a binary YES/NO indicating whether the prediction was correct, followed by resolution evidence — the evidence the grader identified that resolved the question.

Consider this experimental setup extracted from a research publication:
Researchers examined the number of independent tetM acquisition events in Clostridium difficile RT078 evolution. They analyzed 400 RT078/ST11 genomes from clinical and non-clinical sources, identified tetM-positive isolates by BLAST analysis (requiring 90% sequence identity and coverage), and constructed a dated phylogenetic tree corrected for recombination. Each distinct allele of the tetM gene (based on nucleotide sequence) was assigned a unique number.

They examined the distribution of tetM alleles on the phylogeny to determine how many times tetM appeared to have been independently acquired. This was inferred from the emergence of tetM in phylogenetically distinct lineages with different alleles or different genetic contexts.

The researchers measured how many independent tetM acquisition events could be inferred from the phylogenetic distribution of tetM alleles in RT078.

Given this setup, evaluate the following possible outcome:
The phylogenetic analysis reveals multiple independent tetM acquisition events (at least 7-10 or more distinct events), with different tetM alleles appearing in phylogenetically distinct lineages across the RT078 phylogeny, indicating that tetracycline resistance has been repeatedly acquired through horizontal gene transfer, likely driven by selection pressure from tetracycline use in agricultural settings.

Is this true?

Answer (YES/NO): NO